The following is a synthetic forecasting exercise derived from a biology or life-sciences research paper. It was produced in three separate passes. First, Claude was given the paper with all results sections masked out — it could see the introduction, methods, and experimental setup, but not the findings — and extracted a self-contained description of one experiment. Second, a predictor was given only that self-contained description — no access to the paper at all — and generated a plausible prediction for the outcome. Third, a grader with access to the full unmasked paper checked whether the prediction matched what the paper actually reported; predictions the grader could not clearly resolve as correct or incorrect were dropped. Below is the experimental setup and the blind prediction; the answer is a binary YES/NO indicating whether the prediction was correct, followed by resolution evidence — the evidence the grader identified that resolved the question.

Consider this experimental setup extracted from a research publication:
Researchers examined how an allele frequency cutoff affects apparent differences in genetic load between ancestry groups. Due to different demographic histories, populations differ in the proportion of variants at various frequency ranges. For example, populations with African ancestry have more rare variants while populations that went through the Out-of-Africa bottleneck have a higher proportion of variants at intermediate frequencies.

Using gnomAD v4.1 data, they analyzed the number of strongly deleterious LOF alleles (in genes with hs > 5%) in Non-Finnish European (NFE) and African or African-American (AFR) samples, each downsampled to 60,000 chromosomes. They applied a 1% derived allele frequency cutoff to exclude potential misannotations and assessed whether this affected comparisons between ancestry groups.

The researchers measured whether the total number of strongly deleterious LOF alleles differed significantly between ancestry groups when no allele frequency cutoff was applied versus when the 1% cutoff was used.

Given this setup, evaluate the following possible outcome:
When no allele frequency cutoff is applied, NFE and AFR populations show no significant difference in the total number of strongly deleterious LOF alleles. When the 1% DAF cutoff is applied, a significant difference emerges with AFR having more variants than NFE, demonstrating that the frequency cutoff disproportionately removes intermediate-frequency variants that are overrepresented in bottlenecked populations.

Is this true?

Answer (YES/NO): NO